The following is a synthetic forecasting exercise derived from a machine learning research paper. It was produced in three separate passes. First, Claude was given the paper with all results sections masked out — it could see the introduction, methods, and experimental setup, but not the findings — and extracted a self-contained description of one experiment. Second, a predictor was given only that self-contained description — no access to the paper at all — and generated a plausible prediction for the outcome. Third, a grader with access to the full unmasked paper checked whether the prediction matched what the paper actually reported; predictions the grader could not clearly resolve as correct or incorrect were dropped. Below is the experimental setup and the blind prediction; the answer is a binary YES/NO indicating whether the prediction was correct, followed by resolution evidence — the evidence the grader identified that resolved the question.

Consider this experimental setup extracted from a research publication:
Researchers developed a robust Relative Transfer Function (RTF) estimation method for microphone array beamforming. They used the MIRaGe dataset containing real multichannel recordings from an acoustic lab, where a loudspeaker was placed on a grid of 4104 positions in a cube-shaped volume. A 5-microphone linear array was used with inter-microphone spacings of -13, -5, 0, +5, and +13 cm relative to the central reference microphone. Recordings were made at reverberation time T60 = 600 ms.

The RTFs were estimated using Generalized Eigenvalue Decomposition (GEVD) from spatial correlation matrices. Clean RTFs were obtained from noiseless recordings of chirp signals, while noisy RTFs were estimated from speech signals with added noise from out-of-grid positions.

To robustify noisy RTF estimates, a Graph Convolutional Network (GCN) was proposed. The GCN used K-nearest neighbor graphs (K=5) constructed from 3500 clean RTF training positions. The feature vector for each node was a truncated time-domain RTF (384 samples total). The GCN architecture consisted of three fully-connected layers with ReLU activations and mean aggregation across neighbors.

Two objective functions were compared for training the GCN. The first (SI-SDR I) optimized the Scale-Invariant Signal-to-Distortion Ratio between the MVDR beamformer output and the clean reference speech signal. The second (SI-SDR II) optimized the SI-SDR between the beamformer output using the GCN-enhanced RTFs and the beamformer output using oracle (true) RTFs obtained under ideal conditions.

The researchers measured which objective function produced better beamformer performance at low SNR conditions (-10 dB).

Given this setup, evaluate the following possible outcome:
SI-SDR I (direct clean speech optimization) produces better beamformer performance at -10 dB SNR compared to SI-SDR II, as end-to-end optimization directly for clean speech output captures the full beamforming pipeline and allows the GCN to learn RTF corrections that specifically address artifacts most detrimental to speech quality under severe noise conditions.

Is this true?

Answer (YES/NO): YES